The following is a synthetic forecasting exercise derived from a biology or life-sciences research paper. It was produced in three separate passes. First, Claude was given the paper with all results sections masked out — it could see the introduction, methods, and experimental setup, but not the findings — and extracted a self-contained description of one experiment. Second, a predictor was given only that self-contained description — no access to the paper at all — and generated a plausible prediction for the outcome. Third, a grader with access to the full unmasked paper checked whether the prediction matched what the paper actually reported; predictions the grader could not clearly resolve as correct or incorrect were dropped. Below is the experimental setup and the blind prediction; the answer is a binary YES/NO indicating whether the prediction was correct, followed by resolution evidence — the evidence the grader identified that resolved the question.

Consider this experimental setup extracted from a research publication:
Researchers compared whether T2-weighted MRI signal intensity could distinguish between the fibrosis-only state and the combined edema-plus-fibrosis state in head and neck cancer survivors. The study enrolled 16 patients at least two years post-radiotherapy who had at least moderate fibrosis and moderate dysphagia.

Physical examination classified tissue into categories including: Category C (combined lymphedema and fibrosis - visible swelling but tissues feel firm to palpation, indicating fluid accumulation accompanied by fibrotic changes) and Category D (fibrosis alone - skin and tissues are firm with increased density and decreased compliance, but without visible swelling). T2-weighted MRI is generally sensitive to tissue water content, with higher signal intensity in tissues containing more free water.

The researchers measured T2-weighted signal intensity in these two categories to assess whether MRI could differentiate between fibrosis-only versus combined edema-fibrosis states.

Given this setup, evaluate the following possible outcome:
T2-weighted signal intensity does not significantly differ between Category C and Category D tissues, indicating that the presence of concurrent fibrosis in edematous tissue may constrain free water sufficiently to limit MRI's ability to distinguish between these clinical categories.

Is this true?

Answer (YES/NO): NO